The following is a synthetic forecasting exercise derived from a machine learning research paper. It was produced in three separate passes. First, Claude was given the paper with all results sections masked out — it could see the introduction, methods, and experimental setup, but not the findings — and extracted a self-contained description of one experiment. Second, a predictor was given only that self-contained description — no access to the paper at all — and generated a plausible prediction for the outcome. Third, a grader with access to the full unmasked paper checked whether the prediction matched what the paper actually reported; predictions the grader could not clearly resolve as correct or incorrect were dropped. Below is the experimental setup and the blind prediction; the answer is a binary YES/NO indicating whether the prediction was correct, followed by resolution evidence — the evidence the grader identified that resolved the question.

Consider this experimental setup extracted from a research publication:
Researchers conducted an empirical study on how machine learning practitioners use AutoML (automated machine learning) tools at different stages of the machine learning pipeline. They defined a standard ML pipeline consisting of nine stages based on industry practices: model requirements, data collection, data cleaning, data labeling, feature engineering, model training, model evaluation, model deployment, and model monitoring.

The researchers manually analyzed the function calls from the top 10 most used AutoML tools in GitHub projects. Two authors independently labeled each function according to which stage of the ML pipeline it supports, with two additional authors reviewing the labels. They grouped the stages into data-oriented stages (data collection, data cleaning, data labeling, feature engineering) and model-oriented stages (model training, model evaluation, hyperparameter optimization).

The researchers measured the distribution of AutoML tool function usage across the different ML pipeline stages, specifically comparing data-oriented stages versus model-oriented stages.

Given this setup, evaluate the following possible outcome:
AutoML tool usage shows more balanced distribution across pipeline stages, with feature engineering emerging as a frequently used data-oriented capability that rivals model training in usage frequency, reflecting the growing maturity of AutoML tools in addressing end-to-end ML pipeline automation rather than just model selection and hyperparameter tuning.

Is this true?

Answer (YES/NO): NO